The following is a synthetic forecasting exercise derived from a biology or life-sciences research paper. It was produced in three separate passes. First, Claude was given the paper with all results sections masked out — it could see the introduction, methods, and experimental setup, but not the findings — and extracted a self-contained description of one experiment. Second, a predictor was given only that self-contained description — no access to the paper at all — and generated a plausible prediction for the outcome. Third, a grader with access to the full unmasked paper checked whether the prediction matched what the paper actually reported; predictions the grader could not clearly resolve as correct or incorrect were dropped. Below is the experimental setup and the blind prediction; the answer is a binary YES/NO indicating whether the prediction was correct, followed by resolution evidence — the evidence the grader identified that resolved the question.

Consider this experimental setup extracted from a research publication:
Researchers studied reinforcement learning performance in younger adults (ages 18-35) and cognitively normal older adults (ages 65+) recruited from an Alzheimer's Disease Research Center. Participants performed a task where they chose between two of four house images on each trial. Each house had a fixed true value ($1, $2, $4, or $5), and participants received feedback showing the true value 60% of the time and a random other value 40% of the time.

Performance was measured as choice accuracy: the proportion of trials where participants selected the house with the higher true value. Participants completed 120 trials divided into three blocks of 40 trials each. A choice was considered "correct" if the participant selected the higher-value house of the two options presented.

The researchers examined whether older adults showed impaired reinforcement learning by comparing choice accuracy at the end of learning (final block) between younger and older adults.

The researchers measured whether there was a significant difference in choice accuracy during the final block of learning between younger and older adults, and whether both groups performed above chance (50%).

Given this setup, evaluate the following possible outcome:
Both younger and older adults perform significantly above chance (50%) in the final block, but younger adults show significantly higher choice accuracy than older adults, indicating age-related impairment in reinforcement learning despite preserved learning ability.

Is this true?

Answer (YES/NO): YES